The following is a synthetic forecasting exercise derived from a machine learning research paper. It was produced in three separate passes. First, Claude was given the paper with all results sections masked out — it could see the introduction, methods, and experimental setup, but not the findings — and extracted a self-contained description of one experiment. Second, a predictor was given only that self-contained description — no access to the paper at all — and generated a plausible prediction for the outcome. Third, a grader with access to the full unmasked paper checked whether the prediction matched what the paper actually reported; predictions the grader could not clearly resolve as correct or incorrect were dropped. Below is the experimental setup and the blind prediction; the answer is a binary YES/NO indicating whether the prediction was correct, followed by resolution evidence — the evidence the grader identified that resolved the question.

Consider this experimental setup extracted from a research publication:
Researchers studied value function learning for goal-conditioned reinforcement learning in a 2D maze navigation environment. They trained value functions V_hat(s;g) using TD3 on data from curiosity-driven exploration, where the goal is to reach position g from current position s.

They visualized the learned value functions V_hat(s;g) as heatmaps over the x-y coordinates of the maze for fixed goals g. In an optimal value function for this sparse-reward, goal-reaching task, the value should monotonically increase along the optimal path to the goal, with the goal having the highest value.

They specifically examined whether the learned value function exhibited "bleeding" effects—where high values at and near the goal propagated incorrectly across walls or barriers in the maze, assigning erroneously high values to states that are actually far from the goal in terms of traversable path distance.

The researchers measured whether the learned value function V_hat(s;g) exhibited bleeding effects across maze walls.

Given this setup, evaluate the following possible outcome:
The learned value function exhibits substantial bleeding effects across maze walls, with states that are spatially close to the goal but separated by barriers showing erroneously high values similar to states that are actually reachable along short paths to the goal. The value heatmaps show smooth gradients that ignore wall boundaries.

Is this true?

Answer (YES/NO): YES